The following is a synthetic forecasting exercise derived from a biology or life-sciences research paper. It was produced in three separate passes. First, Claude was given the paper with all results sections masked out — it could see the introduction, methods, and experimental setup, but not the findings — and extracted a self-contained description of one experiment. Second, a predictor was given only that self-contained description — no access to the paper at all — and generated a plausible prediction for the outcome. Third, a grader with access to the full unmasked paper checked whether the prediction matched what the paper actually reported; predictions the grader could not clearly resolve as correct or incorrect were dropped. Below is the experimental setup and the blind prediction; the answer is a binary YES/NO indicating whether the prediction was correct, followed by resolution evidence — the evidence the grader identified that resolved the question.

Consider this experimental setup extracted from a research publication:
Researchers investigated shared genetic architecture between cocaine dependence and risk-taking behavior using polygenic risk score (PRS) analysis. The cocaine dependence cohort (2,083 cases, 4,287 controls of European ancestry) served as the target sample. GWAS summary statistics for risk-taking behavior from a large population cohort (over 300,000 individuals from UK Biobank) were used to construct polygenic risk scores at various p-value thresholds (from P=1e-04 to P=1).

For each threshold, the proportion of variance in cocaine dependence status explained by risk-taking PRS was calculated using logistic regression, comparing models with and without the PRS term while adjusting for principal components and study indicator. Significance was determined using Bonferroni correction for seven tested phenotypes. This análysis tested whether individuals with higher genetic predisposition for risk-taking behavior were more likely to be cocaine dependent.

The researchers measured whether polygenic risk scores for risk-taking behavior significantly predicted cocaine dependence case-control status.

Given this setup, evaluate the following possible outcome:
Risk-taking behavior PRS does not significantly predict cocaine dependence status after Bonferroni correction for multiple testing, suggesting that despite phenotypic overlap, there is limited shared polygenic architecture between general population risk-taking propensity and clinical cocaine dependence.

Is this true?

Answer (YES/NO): NO